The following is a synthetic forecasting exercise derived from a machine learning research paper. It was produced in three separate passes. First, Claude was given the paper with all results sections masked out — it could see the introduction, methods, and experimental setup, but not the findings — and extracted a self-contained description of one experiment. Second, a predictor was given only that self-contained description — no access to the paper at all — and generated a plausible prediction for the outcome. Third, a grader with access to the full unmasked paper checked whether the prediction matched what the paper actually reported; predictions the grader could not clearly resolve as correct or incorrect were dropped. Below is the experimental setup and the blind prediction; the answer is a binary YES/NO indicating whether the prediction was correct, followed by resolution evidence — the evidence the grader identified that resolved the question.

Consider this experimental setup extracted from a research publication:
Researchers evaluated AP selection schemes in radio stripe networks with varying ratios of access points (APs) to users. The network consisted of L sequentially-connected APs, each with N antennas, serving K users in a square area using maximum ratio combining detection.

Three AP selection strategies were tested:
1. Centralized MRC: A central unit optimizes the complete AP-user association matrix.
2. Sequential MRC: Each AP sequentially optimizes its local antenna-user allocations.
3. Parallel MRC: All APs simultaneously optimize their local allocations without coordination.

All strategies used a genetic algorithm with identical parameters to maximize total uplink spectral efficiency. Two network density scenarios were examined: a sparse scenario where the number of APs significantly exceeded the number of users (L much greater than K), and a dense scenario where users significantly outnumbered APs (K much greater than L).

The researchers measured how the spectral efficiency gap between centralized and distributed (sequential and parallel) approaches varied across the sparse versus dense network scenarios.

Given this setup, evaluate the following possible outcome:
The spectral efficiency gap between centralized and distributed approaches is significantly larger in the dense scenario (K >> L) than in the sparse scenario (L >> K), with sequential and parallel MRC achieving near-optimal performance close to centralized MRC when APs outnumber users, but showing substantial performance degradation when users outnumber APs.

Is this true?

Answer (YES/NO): NO